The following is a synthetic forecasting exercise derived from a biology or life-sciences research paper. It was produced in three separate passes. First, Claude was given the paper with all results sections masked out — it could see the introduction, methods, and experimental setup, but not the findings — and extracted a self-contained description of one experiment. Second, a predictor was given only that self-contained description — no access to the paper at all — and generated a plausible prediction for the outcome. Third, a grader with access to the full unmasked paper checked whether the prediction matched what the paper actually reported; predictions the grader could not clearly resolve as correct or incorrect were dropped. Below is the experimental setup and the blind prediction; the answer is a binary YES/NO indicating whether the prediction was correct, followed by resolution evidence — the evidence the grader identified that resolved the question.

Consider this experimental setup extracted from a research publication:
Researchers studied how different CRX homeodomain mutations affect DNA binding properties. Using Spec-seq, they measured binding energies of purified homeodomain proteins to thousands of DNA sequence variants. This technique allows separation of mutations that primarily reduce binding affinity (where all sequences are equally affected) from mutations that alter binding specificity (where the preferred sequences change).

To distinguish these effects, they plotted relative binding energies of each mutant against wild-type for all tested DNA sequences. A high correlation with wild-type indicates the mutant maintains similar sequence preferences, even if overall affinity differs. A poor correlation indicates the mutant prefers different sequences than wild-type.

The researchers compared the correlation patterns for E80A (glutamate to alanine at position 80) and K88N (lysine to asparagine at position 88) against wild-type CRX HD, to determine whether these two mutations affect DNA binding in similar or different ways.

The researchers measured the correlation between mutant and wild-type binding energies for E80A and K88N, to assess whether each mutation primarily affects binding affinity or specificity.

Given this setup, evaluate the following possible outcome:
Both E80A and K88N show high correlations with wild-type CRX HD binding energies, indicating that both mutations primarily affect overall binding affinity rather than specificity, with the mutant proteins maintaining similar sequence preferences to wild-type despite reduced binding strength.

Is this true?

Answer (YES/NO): NO